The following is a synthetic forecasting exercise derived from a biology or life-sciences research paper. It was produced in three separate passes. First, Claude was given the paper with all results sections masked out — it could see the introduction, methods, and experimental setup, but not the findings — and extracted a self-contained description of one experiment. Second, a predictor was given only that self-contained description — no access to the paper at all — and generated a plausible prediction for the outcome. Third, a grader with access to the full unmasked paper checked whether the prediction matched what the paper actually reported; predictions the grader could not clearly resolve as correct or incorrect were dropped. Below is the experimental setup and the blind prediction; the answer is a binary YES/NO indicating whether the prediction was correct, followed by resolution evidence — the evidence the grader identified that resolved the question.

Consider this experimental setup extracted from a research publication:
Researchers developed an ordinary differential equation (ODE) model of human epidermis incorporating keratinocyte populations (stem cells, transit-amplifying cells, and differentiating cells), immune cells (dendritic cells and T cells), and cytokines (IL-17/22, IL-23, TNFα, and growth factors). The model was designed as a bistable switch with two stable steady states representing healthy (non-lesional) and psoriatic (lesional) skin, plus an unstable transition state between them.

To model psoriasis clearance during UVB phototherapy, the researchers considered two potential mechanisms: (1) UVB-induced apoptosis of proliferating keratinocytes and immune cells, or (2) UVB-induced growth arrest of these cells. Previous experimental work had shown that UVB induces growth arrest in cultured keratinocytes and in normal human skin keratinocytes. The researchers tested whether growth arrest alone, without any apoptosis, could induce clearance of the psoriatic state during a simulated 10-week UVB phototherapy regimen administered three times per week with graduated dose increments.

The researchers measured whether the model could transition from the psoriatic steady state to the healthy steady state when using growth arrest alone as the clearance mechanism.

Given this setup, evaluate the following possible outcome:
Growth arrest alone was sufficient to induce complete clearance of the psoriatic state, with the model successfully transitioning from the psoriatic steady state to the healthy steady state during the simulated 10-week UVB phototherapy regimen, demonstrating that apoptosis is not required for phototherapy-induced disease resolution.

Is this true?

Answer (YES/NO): NO